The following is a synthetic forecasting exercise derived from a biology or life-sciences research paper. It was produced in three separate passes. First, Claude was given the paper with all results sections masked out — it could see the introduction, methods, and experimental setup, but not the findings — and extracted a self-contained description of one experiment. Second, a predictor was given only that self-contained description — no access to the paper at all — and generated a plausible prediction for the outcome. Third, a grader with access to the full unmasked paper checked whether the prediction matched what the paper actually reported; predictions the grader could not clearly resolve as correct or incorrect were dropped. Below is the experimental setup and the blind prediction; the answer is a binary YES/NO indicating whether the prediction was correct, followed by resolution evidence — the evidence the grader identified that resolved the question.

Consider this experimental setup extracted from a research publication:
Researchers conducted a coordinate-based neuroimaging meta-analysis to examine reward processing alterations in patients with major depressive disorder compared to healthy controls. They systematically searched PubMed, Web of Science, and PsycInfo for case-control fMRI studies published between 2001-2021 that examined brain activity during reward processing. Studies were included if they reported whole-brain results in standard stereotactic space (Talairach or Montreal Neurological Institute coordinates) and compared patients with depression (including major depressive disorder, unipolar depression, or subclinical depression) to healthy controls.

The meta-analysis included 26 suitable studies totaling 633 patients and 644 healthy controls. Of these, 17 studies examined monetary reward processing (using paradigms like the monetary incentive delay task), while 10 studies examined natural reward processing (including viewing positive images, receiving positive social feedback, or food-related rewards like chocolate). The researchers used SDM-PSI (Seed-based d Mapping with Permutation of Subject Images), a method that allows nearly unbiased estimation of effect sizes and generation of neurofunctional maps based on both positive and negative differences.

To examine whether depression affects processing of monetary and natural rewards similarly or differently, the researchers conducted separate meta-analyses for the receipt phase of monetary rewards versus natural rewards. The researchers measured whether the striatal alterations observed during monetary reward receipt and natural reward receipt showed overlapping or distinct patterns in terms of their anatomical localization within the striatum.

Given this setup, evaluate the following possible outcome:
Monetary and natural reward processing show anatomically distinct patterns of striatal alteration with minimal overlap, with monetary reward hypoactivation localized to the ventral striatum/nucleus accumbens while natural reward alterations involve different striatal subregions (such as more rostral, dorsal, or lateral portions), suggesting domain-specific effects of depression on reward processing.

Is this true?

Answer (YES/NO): YES